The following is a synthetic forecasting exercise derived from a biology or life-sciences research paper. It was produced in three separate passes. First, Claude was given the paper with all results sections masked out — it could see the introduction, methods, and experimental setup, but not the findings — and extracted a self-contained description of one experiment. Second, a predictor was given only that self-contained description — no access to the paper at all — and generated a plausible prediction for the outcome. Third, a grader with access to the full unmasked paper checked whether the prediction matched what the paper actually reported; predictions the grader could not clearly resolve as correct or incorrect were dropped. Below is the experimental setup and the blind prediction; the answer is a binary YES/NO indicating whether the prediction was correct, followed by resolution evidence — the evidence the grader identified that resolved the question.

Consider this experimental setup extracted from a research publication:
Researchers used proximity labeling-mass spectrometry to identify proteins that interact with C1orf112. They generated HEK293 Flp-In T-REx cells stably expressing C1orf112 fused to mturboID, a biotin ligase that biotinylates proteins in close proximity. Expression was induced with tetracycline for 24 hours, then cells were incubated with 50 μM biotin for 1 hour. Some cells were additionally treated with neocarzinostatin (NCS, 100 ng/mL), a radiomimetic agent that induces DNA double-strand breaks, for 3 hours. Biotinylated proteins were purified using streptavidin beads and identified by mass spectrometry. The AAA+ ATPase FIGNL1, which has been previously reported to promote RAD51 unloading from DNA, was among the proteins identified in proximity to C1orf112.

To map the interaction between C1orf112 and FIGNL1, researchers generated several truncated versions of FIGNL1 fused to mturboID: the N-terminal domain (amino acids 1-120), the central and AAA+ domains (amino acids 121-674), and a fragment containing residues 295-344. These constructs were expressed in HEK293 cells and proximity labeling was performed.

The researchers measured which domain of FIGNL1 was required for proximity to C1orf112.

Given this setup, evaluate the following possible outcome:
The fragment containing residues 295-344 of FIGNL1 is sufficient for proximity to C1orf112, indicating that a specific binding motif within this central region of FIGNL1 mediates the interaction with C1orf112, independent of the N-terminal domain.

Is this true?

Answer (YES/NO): NO